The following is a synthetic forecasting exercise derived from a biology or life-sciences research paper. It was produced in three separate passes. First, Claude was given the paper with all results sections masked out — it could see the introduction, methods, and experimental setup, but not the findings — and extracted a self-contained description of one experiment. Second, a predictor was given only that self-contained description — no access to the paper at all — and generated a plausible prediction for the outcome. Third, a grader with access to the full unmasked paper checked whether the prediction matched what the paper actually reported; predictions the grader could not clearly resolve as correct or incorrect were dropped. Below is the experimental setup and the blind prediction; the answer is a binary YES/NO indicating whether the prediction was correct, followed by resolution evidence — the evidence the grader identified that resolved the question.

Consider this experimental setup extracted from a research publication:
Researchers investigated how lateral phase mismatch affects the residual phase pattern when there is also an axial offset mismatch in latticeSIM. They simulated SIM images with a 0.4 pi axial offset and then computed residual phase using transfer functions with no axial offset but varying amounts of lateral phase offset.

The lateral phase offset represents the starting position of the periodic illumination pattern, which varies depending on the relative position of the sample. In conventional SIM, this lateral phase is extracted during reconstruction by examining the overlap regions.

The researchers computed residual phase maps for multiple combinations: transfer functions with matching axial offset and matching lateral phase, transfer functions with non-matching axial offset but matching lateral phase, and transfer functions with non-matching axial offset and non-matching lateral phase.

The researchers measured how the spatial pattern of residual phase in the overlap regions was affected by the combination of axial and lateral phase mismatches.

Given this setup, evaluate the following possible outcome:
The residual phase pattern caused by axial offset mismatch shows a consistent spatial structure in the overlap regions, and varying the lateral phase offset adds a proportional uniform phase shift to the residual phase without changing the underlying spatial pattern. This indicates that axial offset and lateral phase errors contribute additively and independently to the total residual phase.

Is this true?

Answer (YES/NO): YES